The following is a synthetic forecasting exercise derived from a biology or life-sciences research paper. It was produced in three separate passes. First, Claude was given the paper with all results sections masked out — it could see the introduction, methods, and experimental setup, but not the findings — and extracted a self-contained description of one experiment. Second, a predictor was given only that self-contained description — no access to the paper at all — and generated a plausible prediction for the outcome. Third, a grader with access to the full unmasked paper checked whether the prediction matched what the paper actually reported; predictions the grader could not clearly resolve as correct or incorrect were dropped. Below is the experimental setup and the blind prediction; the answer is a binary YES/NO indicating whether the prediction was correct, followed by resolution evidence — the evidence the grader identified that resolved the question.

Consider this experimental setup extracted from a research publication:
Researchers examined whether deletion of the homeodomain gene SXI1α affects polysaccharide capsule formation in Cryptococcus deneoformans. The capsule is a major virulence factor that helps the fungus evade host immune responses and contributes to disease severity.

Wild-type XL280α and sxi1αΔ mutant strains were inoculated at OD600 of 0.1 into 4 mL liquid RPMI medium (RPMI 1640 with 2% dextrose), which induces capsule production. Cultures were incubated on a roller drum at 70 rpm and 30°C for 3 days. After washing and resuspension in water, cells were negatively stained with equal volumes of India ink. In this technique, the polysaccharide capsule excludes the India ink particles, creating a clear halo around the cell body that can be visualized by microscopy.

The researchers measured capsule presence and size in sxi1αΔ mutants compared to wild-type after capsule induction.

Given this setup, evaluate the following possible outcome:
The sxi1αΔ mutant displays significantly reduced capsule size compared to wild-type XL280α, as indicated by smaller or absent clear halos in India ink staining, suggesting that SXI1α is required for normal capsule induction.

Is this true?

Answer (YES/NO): NO